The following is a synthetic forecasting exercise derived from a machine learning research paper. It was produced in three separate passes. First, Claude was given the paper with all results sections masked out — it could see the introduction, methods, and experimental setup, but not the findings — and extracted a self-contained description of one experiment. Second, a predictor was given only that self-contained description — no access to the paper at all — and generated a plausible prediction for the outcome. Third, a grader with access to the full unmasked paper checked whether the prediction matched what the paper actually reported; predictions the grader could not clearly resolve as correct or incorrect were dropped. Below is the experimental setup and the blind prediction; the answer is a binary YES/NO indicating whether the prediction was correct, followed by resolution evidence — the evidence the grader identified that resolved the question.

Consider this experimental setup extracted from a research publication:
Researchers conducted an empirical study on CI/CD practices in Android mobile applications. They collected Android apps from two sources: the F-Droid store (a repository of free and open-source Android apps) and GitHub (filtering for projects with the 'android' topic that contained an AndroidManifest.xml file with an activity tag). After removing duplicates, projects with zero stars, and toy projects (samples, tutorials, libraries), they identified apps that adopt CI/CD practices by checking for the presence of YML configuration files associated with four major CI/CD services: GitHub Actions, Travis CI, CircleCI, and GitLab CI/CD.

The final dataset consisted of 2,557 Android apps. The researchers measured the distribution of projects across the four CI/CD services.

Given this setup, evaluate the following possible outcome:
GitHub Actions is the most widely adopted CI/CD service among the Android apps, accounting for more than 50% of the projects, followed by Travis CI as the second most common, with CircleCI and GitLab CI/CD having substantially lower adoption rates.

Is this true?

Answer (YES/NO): YES